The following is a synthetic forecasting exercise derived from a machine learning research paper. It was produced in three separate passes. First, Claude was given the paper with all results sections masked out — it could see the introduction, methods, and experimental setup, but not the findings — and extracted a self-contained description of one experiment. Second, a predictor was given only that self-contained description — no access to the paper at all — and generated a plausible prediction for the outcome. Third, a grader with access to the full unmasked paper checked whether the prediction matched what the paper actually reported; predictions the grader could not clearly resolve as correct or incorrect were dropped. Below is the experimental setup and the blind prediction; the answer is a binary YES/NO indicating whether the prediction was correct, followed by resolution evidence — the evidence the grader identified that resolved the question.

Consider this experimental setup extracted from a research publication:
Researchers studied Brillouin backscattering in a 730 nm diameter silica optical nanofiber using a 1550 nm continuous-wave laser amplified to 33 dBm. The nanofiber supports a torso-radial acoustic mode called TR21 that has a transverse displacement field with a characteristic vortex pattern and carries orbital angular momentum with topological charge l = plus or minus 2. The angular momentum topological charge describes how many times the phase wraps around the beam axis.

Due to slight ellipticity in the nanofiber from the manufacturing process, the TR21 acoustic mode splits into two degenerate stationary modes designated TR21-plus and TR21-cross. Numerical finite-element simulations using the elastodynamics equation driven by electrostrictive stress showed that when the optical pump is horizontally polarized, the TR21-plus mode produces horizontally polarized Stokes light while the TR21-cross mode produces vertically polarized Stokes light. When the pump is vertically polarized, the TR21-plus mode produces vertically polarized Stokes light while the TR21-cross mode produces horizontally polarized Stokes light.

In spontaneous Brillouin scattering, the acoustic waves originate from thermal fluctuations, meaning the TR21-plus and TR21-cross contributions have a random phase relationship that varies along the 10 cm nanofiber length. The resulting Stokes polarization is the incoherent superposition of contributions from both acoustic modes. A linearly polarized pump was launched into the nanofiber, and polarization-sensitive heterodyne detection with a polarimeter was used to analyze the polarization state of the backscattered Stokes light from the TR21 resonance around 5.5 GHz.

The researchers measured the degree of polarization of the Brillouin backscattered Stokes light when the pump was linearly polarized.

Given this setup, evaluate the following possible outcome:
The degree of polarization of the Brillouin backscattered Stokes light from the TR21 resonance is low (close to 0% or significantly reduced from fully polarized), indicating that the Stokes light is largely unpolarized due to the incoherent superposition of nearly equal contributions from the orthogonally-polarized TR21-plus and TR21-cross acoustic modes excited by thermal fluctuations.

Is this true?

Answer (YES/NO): YES